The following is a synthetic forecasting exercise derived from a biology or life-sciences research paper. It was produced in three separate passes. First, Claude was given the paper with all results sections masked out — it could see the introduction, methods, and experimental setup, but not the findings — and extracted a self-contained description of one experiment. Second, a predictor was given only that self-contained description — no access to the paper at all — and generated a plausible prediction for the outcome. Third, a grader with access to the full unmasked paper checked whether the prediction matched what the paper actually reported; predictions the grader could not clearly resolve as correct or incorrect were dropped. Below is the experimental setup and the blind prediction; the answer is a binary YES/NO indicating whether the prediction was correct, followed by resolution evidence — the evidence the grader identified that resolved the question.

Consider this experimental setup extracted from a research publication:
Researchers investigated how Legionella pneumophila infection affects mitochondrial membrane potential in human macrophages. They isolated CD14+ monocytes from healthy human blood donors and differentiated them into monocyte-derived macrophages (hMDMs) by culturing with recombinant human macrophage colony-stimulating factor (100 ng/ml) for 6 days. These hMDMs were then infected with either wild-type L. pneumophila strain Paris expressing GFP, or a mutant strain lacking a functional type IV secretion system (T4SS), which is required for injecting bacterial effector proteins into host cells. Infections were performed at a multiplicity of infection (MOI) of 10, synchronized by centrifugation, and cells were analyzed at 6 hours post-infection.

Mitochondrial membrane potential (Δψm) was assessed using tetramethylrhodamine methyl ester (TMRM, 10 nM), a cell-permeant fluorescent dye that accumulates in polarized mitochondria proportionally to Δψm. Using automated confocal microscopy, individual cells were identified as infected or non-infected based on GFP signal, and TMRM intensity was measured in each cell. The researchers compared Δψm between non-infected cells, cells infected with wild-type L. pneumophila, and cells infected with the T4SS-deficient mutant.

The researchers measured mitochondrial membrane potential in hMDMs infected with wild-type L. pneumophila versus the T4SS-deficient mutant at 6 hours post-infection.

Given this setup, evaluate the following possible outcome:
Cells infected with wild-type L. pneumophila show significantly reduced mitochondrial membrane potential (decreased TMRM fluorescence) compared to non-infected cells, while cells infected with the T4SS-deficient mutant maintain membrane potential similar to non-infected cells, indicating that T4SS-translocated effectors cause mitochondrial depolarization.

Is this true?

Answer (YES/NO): NO